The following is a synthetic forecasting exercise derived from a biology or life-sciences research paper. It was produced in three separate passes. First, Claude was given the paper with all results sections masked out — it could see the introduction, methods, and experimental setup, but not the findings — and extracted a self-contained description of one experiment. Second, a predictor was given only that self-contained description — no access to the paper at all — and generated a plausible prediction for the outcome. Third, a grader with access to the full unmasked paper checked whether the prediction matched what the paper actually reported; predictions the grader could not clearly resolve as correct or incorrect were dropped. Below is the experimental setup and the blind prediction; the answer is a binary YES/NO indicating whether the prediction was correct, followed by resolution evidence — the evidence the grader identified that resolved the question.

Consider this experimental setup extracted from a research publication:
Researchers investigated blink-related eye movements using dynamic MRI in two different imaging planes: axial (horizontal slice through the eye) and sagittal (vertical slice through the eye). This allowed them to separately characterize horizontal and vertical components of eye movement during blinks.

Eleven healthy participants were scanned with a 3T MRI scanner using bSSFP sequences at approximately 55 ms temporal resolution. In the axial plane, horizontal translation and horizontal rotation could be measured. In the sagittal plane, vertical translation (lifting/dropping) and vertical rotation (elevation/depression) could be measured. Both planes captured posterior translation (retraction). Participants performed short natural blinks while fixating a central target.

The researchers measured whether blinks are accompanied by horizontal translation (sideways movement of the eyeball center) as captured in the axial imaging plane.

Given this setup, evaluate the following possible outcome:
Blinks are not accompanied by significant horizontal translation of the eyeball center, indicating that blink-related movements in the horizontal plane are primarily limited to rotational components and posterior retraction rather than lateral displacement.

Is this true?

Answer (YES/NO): YES